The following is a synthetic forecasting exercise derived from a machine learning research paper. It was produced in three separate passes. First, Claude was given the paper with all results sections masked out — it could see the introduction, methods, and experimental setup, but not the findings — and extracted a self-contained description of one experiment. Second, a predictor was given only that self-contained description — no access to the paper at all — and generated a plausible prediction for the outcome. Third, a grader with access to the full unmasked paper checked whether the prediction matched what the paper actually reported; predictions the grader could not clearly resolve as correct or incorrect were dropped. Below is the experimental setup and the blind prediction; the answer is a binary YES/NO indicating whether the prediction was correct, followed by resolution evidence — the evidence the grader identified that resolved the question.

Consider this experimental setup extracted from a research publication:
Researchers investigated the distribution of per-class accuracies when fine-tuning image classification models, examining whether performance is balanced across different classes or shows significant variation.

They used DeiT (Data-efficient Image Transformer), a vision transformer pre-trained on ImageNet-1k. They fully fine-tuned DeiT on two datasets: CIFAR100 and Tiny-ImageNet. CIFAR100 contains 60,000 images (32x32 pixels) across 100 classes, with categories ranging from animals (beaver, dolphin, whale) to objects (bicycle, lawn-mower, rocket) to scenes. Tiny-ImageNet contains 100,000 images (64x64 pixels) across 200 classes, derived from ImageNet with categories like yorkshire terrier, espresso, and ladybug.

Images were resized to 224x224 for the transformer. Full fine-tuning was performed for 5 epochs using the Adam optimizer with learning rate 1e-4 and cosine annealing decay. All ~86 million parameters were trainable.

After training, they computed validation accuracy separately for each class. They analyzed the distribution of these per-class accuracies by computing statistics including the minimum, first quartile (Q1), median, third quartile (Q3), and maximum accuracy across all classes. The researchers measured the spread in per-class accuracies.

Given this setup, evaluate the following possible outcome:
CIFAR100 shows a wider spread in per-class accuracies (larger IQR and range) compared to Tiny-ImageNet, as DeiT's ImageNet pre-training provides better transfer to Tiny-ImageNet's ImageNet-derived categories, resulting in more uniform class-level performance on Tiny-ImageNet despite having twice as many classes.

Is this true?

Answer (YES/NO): NO